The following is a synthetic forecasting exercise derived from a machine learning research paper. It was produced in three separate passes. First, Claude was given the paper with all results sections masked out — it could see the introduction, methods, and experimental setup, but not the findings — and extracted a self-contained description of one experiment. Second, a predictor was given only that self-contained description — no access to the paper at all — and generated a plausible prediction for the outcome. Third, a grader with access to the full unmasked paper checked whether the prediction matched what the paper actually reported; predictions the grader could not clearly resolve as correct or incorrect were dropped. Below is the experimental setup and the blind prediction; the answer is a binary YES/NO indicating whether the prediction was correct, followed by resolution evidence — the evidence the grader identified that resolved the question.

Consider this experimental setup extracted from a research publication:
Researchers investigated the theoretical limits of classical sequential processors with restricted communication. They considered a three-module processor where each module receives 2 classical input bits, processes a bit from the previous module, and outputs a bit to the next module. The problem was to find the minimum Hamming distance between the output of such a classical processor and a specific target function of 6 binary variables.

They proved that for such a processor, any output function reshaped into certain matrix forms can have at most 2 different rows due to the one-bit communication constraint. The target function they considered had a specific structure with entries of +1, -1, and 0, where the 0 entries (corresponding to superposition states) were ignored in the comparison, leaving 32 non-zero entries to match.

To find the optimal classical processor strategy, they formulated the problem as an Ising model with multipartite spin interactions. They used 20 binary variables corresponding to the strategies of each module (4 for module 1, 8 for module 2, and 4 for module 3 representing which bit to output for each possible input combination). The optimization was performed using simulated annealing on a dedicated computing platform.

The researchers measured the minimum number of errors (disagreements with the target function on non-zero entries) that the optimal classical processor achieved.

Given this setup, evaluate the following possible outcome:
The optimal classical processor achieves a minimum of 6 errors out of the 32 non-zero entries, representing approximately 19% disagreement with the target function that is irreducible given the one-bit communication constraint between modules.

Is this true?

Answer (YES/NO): NO